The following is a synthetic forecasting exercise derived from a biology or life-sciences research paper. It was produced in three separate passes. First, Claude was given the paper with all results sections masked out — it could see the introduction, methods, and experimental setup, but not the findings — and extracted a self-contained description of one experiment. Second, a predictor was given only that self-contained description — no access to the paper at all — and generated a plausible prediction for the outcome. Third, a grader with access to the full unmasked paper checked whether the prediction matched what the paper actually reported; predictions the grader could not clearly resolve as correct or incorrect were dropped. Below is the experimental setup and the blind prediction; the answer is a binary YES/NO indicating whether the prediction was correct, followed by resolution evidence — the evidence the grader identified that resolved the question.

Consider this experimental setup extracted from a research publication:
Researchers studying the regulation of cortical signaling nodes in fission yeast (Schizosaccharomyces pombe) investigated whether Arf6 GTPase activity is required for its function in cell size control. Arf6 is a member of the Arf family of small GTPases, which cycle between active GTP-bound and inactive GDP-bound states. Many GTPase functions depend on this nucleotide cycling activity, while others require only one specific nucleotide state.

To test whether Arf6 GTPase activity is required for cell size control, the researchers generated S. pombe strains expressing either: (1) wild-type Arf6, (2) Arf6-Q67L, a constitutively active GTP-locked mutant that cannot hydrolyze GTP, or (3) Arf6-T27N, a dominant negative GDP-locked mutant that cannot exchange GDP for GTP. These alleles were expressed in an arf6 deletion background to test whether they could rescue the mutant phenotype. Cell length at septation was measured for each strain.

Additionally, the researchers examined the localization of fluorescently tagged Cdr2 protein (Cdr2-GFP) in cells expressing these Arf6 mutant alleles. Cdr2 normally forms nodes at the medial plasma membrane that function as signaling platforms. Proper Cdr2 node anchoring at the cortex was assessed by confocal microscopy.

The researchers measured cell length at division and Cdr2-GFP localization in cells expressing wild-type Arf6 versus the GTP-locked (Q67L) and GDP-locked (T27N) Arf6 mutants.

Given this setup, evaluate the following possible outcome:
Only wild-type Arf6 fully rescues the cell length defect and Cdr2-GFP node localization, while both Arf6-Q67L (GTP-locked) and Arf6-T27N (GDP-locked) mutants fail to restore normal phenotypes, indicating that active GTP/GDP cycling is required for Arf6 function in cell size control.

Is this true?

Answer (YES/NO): NO